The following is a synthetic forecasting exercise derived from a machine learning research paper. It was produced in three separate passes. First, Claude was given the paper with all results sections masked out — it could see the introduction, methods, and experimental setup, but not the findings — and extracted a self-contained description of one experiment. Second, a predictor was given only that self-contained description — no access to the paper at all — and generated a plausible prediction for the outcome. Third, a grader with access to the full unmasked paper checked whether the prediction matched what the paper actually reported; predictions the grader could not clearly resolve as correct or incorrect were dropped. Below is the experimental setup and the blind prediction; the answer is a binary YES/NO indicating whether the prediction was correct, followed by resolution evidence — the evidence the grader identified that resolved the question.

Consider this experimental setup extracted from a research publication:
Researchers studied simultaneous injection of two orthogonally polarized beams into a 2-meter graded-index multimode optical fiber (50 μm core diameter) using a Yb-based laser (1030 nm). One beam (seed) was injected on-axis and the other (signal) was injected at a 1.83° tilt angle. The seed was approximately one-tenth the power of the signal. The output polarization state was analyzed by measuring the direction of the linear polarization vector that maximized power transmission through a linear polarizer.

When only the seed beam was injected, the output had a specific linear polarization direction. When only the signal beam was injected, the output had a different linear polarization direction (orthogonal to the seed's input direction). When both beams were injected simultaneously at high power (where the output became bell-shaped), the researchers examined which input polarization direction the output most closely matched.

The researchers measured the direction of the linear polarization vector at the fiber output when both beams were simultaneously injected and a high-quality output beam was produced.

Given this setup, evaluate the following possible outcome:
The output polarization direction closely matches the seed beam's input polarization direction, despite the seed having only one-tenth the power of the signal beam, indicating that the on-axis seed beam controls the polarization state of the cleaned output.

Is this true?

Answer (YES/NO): YES